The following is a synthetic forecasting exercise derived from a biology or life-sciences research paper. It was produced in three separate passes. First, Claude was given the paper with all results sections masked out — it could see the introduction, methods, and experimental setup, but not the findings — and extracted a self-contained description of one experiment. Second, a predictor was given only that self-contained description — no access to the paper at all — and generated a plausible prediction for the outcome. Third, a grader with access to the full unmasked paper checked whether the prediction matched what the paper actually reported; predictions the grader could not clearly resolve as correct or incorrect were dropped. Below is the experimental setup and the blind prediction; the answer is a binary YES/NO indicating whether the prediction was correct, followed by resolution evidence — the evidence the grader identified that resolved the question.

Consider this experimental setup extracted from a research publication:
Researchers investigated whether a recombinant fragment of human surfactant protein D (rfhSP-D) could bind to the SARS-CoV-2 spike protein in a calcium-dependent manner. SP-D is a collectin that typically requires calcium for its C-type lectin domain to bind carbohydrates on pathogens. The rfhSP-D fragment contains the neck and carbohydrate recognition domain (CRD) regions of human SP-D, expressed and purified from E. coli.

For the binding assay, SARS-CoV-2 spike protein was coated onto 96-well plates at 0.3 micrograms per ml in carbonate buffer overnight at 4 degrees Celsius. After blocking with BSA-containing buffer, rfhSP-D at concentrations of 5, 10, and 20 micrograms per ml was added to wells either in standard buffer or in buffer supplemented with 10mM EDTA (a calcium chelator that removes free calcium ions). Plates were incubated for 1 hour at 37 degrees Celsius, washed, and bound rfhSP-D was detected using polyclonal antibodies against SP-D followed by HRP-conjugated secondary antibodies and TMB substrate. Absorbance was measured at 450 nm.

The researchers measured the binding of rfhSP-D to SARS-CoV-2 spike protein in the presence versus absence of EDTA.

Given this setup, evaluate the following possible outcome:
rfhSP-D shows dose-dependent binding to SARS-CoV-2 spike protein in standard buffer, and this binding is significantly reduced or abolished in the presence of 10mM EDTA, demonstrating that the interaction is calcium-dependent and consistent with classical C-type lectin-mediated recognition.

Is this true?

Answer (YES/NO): NO